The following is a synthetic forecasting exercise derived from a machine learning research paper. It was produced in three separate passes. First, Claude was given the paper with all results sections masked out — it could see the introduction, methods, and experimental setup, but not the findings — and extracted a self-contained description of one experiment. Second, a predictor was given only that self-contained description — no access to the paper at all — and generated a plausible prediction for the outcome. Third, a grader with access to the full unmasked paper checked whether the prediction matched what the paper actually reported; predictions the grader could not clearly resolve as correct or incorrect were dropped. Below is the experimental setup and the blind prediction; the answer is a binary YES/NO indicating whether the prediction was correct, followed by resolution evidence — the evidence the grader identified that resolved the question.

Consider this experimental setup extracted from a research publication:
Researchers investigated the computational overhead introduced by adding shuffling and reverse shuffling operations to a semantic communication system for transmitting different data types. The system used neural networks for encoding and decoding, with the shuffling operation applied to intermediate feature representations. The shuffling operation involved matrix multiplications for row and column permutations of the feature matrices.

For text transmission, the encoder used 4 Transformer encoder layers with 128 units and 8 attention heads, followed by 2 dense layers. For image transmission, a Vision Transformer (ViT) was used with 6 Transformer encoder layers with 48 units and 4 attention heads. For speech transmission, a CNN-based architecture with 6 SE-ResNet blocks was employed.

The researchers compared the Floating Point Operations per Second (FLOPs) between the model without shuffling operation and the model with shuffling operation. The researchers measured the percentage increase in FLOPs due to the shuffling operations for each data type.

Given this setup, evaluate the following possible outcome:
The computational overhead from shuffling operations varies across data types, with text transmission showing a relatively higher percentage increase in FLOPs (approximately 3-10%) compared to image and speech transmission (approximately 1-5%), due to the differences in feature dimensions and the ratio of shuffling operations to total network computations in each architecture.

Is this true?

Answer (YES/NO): NO